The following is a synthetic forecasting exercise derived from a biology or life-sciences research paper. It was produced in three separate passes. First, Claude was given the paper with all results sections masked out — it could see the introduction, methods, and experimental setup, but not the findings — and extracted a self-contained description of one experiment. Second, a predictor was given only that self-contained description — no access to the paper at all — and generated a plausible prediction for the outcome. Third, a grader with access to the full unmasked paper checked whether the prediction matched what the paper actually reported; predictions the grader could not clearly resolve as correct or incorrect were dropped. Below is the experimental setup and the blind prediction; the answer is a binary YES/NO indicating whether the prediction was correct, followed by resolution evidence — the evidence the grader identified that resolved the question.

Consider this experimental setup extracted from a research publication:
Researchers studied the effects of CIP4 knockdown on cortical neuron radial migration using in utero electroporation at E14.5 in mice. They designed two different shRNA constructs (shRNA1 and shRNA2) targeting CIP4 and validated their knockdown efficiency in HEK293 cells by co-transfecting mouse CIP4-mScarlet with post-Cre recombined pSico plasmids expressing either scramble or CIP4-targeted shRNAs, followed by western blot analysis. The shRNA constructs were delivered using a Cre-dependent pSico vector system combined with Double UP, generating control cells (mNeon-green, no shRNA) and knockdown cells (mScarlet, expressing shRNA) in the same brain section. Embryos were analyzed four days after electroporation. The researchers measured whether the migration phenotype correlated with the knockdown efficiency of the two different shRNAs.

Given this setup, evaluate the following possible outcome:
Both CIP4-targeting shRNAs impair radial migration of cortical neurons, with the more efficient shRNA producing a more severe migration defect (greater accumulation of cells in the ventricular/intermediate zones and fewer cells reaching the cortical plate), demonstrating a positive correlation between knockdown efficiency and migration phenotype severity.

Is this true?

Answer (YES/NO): YES